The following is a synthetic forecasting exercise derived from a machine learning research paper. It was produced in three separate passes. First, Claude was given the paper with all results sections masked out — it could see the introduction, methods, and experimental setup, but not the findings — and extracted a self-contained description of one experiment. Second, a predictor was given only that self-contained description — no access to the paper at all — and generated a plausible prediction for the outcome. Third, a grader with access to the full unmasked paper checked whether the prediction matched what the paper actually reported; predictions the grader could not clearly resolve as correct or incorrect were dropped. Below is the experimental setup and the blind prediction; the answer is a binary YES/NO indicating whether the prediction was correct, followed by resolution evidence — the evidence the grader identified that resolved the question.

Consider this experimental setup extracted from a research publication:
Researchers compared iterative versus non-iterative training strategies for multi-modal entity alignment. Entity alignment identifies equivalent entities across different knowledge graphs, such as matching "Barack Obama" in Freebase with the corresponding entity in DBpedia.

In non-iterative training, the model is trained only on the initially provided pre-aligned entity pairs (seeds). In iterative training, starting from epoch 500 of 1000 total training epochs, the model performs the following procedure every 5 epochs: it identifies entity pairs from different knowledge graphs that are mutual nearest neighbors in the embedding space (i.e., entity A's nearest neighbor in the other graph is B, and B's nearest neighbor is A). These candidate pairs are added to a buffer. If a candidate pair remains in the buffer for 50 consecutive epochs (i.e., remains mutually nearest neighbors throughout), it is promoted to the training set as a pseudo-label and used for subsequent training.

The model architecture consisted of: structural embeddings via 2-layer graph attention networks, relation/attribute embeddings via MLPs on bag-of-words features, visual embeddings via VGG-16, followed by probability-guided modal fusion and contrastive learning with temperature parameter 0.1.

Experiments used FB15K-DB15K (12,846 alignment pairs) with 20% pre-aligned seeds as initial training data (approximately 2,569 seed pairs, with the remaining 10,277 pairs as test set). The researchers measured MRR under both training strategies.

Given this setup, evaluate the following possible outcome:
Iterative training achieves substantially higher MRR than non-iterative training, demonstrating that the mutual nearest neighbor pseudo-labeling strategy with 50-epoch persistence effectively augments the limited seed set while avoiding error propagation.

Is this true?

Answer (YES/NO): YES